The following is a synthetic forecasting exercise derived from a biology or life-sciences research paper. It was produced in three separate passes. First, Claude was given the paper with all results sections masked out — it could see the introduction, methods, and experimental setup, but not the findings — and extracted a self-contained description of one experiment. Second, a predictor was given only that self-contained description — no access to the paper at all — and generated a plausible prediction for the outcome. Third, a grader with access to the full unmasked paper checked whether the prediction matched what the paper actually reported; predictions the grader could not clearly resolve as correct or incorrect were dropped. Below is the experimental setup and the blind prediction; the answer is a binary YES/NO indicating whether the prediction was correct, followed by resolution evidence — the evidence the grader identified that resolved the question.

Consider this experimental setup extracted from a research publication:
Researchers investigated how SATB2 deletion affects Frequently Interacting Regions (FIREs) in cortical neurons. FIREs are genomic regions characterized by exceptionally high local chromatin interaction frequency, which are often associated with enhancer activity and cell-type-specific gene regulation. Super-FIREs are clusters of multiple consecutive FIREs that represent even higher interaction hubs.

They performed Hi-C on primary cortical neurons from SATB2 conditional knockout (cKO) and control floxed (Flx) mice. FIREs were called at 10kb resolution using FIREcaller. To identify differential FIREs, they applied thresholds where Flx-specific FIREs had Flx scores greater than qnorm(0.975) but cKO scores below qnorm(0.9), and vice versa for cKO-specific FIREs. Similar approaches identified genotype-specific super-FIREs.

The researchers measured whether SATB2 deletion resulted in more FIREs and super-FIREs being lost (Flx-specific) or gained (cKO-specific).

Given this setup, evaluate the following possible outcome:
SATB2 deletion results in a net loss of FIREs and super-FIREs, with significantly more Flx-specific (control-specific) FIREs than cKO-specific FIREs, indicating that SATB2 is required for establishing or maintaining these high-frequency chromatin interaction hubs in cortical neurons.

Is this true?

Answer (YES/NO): YES